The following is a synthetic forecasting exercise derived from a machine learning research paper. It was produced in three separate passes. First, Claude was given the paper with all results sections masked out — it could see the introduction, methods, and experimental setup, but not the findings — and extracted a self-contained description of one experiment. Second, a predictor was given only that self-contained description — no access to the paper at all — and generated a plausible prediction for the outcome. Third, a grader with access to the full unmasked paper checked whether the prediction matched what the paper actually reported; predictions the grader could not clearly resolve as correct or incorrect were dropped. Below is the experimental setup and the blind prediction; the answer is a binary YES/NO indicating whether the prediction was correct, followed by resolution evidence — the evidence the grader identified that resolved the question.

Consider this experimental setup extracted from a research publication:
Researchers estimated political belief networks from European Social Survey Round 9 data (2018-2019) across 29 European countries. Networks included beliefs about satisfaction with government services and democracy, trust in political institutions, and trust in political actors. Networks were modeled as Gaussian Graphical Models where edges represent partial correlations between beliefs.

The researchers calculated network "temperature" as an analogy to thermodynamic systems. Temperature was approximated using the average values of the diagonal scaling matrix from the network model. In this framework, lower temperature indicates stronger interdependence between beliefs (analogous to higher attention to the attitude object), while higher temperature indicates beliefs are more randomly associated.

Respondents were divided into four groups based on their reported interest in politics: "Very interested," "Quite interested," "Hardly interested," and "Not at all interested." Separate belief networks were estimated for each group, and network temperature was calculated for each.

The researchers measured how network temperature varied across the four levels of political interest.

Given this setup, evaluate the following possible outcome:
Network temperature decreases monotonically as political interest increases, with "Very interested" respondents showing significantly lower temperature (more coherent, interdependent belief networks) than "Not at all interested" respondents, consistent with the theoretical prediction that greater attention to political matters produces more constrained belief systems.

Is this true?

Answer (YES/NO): NO